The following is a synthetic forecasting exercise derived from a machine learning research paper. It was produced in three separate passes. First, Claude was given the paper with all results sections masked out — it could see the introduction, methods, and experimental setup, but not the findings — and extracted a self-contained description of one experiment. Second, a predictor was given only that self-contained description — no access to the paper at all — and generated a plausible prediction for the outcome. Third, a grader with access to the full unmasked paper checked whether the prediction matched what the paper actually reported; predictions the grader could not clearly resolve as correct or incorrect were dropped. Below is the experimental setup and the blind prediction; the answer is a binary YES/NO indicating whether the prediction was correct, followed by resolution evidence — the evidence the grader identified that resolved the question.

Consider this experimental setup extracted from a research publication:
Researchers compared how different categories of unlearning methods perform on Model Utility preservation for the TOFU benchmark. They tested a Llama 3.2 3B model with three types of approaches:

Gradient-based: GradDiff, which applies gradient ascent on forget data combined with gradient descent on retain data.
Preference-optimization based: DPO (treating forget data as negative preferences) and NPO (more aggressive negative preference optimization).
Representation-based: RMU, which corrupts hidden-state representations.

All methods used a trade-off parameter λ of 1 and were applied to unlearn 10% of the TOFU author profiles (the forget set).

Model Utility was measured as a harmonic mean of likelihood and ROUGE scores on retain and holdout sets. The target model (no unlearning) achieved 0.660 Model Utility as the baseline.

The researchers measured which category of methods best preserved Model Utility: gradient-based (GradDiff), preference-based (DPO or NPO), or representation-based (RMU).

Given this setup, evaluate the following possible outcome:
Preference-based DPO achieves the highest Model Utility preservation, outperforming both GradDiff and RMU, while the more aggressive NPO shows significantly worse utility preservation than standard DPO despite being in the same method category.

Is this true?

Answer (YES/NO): NO